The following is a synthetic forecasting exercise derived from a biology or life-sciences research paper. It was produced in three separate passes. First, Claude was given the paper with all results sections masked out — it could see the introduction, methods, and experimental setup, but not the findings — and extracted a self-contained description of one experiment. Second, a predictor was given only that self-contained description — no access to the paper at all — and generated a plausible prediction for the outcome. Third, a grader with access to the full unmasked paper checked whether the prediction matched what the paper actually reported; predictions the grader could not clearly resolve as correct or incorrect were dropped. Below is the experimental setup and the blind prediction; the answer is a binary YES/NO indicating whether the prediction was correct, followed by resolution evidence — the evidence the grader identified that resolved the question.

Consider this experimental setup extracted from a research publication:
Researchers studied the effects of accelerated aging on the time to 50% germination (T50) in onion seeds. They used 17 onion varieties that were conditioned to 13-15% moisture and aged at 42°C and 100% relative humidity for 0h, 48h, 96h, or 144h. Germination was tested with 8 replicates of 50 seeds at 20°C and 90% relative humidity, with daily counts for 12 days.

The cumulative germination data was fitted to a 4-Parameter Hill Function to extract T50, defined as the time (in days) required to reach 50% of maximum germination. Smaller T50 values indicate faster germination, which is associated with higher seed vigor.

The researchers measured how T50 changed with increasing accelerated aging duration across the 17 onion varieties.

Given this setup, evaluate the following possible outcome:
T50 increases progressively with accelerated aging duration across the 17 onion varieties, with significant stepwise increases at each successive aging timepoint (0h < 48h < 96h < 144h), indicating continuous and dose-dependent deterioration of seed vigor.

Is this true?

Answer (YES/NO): NO